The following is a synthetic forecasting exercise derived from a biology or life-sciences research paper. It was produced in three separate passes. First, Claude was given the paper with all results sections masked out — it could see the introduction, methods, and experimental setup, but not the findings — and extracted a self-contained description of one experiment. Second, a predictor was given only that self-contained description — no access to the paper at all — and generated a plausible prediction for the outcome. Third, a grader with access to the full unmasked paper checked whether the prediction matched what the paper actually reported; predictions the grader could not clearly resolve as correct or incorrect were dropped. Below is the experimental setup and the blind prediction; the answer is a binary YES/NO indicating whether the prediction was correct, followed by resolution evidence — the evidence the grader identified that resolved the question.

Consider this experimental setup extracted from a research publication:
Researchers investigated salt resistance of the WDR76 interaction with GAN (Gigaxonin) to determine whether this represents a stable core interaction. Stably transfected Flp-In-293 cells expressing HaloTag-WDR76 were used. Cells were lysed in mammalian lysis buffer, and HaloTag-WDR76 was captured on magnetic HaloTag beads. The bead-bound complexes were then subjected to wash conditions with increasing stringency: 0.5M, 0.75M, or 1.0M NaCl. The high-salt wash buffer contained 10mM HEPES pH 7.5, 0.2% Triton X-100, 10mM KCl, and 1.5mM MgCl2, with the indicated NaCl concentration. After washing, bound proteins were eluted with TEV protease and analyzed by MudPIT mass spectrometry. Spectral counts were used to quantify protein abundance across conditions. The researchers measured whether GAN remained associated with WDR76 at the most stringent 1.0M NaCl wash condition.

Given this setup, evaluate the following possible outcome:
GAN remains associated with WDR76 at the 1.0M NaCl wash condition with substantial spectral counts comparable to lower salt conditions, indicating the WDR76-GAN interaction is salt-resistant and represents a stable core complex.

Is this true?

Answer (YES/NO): YES